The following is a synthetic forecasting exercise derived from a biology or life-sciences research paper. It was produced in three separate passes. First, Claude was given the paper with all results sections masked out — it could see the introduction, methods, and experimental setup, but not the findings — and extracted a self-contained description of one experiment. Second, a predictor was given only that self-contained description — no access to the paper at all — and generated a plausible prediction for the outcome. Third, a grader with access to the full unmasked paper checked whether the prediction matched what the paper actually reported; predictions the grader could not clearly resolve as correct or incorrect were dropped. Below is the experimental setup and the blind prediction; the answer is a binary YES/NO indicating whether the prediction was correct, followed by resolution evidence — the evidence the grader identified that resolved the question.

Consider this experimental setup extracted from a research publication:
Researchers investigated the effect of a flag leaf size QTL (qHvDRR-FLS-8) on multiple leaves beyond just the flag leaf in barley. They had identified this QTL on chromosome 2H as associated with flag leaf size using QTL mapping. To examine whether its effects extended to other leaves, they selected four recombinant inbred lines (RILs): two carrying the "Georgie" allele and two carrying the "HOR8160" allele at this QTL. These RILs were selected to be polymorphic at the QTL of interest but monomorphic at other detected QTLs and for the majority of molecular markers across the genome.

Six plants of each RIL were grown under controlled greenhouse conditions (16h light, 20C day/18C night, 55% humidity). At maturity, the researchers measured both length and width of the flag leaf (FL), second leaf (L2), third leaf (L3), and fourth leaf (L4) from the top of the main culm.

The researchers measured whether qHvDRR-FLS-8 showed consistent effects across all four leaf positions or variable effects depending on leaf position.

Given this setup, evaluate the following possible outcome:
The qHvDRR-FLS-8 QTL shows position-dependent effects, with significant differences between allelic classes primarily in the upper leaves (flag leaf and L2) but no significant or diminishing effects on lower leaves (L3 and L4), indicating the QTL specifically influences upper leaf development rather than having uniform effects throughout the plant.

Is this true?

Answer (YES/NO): NO